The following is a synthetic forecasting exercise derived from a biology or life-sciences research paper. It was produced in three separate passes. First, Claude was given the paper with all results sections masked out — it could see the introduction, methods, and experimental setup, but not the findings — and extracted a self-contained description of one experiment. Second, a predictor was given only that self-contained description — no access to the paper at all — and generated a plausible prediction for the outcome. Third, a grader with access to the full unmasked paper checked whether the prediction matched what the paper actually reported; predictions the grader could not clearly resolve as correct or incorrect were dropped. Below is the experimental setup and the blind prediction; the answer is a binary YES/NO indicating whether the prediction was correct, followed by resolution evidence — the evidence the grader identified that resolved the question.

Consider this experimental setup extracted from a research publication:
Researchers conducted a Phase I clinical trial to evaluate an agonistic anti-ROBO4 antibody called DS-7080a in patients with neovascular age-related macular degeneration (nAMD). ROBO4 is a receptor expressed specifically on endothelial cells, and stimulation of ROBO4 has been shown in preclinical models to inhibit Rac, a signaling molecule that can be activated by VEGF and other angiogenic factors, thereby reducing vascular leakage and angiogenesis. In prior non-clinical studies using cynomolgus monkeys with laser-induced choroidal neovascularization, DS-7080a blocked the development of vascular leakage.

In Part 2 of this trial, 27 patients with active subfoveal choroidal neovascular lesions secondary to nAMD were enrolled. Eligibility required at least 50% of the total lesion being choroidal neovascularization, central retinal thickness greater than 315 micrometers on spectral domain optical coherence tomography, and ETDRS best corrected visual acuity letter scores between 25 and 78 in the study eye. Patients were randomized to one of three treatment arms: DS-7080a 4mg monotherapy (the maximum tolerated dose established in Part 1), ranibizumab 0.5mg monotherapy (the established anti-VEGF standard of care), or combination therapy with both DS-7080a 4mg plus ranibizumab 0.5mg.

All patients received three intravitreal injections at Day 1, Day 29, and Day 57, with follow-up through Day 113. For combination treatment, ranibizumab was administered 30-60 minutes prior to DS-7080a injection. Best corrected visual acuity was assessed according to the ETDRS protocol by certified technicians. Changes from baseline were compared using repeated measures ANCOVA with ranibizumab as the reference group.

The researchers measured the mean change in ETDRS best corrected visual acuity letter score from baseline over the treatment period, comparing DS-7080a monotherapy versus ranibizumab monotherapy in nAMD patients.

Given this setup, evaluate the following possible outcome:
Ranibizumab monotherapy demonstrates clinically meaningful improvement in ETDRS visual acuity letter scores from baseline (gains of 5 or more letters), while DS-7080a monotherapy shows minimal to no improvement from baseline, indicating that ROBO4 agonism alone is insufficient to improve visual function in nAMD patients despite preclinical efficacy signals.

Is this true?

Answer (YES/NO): YES